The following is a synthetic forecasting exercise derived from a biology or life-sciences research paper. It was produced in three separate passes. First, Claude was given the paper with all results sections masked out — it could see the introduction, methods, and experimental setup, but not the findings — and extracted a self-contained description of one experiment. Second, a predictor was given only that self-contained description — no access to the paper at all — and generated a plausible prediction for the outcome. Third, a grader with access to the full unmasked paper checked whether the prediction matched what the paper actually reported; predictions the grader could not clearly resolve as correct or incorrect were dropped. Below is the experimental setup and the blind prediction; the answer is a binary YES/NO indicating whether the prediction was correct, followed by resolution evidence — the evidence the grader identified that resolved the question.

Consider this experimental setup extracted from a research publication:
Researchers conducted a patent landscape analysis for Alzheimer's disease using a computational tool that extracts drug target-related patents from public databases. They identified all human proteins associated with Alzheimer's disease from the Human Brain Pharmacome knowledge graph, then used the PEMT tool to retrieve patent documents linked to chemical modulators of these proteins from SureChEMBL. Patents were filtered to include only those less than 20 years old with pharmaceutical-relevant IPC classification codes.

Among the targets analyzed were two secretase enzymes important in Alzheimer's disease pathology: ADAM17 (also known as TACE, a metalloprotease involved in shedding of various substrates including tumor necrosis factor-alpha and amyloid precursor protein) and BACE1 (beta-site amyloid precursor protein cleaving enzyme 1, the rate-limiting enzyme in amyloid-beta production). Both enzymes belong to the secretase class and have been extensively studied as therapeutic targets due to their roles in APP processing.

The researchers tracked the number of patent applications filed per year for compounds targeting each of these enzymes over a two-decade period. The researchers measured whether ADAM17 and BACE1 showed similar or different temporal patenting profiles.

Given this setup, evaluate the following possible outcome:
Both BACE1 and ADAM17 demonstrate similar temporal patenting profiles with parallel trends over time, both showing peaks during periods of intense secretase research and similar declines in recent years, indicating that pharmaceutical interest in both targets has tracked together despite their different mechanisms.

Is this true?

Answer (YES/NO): NO